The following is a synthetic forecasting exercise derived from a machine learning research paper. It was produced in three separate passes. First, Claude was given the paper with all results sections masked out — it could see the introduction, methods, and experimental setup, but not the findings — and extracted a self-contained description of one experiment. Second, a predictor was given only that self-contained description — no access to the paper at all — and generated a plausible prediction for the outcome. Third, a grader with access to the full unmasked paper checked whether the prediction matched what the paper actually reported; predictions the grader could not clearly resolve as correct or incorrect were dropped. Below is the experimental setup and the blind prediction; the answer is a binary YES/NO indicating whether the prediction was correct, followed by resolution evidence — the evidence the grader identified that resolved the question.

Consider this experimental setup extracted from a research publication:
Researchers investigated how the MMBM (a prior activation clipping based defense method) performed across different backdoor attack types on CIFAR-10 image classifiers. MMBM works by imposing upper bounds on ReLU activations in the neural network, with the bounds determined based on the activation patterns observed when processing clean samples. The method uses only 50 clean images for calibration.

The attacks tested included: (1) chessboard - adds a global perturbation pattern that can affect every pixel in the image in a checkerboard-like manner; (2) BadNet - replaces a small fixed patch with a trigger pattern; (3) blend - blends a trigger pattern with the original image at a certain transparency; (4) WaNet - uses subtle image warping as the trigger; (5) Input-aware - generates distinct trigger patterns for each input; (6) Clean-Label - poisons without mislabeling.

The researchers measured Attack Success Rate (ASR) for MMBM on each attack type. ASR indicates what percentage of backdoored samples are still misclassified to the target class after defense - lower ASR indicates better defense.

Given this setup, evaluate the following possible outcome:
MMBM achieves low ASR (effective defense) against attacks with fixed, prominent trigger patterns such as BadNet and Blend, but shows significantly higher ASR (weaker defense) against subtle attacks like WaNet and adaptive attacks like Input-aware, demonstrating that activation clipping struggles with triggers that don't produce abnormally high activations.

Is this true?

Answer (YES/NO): NO